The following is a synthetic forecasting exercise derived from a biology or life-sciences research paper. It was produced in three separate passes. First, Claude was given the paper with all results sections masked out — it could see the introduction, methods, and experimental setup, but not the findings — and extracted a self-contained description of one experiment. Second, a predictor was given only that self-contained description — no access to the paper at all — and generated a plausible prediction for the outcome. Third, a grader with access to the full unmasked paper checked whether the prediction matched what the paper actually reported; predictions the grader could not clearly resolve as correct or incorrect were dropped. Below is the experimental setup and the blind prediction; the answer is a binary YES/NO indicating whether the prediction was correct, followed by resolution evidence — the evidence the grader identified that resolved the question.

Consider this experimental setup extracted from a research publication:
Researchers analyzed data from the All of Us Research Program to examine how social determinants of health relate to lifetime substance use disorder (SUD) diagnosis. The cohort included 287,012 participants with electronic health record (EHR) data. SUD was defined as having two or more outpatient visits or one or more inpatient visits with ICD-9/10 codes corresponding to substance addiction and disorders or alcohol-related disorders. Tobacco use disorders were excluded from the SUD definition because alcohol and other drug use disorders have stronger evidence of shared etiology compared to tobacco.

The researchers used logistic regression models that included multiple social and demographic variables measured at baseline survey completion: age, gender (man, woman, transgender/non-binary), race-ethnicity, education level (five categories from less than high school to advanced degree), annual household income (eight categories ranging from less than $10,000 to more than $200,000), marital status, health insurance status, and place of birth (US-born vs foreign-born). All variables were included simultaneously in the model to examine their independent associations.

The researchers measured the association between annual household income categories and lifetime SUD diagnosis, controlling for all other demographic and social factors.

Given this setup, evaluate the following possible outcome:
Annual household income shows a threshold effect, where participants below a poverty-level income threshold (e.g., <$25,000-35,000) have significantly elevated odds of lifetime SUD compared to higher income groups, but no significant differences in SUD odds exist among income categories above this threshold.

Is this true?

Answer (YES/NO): NO